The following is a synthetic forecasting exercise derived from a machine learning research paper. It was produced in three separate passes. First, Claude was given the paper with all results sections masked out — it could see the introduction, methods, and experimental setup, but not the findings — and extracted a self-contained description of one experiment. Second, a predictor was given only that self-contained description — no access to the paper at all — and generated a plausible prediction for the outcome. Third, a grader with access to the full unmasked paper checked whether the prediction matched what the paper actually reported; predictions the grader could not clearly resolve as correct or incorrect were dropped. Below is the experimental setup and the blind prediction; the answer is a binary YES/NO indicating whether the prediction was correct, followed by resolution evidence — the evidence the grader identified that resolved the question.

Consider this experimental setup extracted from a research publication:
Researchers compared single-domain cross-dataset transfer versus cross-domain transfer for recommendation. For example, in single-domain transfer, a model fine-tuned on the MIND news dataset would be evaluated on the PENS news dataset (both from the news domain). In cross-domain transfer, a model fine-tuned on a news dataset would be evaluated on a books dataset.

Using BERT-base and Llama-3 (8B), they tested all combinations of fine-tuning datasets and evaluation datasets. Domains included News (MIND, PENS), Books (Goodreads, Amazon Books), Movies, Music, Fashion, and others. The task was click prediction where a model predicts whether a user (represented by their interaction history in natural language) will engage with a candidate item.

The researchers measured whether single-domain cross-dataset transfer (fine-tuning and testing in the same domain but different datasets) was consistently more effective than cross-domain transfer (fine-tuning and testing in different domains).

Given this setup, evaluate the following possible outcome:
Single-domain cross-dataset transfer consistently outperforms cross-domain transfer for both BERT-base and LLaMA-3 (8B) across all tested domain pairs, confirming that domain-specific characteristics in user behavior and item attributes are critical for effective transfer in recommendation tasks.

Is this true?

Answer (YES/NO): NO